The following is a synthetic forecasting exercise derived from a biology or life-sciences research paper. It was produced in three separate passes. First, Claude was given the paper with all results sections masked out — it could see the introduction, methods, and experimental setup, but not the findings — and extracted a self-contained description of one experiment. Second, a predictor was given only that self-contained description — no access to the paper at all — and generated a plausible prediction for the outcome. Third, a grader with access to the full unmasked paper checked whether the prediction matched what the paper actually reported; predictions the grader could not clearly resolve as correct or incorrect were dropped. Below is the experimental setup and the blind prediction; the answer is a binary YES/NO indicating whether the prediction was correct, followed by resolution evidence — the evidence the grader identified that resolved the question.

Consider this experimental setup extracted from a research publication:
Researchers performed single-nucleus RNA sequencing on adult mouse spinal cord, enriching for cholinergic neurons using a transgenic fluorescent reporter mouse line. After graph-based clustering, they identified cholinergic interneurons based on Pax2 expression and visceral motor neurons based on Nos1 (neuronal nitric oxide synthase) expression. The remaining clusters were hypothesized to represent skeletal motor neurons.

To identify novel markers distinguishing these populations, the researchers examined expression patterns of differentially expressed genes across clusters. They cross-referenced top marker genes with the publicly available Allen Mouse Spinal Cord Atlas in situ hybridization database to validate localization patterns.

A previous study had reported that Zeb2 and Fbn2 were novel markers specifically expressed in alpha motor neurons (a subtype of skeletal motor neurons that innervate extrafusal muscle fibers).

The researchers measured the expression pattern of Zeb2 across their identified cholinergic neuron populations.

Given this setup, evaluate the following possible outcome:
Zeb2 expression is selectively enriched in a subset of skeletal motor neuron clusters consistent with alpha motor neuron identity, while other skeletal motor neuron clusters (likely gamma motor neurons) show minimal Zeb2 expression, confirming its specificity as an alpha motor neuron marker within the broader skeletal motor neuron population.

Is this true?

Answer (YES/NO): NO